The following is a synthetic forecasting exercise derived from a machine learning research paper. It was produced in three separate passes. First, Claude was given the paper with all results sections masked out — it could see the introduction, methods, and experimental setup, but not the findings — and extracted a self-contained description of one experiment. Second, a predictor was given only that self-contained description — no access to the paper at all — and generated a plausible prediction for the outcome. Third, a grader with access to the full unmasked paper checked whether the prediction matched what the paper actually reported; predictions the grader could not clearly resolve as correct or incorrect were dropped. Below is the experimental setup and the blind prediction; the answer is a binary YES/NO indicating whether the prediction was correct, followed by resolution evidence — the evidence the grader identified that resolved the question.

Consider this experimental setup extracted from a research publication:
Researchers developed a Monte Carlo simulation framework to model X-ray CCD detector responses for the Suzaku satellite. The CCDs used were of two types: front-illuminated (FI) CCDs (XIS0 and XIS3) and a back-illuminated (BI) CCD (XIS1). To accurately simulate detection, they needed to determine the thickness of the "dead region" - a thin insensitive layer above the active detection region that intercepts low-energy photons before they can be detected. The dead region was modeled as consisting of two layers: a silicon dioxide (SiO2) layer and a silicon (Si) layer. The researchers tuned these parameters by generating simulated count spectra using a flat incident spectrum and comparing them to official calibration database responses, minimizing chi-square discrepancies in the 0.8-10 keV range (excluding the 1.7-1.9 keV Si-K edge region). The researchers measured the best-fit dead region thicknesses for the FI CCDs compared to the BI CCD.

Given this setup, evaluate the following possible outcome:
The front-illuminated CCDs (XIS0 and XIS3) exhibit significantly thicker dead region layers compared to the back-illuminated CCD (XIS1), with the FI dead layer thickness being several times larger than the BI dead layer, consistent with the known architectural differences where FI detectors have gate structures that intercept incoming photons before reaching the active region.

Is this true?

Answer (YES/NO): YES